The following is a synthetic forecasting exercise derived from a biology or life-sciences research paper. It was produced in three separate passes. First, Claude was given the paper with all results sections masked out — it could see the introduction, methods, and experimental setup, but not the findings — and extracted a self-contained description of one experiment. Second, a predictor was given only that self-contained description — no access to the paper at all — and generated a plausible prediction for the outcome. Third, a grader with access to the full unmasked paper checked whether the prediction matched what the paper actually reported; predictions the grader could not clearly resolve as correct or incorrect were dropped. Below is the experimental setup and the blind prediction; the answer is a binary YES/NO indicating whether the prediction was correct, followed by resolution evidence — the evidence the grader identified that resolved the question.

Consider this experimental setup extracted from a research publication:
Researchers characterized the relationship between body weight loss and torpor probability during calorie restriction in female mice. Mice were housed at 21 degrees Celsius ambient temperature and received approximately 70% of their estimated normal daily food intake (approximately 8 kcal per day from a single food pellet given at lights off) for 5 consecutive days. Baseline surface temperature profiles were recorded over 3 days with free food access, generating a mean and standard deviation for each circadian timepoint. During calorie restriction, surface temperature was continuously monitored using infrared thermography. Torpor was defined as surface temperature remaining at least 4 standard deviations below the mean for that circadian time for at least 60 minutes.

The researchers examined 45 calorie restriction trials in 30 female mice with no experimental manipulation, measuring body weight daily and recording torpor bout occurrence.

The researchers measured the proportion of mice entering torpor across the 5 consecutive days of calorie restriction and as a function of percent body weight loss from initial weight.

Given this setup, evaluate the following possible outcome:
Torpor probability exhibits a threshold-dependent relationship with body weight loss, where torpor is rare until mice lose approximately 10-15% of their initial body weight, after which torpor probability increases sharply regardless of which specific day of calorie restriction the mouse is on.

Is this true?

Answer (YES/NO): NO